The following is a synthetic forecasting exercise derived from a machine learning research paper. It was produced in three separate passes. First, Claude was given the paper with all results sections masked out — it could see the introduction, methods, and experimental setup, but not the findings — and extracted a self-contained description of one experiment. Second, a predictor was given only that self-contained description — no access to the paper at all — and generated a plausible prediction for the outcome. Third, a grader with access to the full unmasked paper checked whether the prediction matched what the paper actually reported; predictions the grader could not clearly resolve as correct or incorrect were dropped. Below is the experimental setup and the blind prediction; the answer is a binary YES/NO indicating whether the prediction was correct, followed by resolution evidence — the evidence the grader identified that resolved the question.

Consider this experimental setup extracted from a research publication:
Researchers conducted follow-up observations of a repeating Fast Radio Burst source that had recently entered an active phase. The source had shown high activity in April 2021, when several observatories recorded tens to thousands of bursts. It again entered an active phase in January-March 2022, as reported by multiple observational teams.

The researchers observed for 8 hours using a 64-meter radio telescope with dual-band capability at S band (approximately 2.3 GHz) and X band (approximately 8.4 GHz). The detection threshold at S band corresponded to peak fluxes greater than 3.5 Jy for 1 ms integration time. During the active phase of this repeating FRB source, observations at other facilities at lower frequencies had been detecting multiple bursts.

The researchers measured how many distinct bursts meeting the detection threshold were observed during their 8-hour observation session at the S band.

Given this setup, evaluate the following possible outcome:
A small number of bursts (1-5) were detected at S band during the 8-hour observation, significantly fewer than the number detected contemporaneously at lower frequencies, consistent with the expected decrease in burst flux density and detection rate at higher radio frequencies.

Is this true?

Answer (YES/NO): YES